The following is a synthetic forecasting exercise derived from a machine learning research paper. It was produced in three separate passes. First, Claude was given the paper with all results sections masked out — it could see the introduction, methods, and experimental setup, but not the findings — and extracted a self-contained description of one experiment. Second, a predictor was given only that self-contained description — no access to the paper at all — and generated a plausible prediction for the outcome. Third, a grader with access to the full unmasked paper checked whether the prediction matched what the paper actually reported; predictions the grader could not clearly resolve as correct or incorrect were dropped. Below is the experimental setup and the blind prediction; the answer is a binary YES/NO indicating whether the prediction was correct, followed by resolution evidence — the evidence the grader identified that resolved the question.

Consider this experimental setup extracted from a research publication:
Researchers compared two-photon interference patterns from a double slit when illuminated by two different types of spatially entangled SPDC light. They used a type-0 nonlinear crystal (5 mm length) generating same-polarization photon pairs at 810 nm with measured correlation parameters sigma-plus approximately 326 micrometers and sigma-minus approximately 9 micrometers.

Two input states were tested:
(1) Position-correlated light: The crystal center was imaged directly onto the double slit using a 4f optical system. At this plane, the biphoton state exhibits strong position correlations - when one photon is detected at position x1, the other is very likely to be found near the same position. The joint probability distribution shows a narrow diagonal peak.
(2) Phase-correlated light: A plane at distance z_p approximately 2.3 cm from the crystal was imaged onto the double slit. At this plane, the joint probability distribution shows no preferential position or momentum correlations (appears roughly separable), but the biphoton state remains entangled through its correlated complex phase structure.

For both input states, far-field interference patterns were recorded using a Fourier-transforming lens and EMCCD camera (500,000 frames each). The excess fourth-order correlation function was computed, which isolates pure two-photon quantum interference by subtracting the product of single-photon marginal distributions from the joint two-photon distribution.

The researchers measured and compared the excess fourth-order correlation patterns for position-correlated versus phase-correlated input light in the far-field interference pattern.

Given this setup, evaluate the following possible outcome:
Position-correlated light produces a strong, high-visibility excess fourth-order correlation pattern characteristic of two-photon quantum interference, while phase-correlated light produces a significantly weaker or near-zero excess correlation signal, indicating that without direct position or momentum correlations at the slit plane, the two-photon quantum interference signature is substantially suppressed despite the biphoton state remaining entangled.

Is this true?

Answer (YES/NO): NO